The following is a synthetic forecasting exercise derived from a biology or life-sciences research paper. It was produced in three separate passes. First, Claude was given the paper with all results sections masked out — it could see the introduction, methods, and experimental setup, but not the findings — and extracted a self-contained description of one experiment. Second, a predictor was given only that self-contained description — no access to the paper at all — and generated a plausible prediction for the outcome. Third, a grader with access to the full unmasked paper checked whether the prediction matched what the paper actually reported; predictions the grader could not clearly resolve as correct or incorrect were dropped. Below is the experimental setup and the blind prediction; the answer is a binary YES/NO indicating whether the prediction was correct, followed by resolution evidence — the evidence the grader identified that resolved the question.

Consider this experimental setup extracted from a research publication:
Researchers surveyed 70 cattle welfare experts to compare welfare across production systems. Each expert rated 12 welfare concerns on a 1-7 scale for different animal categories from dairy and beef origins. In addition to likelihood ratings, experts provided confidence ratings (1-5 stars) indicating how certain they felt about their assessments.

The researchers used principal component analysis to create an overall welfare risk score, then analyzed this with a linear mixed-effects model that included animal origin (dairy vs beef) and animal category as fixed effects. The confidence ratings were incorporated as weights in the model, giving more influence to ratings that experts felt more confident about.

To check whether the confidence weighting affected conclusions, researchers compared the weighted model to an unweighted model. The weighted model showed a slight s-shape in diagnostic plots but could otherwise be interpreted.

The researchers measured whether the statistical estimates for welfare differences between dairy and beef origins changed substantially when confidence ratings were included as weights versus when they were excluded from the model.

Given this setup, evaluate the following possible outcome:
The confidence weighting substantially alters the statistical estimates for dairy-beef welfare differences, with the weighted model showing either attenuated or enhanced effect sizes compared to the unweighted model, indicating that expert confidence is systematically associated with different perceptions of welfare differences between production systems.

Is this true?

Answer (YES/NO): NO